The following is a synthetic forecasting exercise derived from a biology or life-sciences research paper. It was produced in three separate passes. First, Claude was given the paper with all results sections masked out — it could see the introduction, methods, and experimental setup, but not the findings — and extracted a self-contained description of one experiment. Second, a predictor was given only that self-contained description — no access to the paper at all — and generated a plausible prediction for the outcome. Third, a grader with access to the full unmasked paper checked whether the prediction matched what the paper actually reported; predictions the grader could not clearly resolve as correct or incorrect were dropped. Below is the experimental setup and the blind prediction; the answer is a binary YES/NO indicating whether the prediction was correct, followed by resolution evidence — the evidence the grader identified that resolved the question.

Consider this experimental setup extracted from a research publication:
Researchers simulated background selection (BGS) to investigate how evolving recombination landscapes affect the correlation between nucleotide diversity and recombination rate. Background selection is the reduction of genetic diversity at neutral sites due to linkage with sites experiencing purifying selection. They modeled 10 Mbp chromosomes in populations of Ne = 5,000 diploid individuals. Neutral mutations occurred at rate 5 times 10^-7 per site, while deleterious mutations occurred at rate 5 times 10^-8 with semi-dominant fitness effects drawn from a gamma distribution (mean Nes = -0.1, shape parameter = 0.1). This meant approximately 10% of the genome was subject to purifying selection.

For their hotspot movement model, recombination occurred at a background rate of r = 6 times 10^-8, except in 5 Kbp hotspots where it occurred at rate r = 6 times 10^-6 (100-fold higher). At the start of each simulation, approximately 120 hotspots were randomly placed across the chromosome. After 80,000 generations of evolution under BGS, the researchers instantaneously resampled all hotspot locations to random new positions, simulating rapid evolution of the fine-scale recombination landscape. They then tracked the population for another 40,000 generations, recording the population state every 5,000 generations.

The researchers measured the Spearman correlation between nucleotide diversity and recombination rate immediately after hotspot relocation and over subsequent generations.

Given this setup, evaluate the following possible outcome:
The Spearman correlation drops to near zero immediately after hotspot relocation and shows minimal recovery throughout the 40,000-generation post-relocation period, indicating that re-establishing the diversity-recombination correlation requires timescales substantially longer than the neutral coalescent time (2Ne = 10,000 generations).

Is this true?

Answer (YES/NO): NO